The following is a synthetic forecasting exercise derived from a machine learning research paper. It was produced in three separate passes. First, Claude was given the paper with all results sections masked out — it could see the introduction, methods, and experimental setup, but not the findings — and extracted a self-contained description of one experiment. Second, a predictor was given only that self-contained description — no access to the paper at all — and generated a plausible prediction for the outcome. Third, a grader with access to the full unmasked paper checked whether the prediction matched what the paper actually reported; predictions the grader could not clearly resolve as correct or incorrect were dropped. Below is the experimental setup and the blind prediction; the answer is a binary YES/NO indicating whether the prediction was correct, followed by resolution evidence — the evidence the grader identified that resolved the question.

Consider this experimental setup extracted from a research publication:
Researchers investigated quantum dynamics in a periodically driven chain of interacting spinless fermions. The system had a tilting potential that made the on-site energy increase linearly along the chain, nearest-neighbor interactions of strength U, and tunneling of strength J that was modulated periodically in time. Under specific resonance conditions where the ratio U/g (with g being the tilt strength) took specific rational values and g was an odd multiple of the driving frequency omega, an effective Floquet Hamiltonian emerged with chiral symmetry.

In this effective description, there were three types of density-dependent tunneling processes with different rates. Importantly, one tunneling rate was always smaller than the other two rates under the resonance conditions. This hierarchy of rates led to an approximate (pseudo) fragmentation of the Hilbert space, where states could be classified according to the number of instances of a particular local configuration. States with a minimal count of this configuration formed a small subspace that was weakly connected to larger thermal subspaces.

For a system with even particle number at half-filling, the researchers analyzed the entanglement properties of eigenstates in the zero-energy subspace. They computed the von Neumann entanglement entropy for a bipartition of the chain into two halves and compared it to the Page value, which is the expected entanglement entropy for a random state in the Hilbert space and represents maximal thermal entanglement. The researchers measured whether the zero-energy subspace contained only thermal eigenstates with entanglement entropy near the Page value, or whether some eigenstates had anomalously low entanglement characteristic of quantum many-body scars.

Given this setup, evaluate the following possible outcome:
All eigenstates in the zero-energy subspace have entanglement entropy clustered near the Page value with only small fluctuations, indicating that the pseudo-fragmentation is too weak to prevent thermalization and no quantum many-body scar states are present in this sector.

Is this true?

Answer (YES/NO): NO